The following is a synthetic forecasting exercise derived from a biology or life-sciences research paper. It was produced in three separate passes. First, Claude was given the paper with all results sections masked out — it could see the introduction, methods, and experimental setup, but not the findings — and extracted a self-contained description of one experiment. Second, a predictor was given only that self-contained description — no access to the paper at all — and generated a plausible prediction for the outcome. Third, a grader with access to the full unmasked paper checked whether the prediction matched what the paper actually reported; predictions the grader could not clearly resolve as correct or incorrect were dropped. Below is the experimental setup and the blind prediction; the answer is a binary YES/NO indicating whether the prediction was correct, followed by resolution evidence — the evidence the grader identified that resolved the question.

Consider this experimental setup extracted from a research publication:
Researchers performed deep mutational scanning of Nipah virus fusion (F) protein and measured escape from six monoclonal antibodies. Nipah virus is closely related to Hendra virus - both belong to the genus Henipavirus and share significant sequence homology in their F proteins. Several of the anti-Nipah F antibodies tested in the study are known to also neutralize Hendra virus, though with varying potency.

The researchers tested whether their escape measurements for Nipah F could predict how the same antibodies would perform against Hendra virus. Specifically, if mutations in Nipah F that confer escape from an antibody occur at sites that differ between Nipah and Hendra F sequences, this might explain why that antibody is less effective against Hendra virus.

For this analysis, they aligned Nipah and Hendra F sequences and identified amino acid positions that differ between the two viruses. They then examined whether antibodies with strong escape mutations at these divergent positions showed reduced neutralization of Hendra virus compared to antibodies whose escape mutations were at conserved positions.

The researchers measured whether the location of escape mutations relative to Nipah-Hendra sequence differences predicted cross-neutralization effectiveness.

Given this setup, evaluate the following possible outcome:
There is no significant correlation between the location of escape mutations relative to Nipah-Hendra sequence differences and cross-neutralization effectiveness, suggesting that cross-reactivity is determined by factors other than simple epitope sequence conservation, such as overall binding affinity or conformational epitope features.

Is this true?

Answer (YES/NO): NO